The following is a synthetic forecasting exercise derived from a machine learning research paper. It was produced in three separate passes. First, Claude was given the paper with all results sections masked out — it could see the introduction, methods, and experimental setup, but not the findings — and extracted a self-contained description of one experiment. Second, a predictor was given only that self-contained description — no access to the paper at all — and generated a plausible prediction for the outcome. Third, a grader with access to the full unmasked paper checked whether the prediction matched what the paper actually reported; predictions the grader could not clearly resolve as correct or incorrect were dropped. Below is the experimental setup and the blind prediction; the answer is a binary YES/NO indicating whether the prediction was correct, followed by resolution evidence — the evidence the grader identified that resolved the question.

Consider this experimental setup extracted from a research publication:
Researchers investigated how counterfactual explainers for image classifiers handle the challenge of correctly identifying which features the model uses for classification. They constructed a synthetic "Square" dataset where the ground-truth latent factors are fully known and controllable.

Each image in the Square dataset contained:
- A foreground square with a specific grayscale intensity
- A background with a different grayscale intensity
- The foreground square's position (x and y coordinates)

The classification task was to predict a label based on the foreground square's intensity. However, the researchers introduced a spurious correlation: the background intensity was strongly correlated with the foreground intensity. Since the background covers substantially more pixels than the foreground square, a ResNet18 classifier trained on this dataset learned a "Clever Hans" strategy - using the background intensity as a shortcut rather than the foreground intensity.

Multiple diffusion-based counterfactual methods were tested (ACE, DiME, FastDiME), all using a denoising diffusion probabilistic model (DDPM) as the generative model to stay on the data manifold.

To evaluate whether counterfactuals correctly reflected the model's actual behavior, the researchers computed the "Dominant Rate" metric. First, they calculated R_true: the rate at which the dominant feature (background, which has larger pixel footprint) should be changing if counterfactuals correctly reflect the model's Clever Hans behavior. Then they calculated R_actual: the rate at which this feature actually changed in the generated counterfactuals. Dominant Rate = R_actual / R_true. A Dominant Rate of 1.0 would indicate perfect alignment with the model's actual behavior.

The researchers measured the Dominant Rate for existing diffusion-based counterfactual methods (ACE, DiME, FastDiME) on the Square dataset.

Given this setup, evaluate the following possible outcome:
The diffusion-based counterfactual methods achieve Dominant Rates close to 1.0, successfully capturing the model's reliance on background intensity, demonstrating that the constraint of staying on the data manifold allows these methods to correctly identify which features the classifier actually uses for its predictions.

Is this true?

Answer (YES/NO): NO